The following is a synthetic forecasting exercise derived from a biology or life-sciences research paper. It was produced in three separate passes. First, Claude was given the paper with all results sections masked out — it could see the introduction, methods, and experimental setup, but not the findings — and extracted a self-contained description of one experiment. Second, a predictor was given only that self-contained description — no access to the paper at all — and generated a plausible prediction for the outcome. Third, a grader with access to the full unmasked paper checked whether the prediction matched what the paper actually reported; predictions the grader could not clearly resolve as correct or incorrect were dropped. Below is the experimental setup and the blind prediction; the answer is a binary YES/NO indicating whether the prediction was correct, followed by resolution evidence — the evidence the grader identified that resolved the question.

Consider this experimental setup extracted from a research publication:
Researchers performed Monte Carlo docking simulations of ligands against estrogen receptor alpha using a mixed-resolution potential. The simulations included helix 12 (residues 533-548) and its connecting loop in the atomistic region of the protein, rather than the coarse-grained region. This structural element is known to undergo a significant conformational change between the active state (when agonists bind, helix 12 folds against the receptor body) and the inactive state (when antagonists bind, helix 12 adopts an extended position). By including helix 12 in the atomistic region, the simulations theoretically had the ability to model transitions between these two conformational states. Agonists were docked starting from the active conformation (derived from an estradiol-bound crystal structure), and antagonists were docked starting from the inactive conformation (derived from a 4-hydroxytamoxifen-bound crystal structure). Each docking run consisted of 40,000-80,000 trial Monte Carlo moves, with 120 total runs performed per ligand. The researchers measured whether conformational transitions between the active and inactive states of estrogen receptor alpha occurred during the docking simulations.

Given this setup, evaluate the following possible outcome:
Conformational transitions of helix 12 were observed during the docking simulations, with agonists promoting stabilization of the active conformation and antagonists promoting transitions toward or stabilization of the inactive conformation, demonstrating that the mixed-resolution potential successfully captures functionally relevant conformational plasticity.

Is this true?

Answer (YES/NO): NO